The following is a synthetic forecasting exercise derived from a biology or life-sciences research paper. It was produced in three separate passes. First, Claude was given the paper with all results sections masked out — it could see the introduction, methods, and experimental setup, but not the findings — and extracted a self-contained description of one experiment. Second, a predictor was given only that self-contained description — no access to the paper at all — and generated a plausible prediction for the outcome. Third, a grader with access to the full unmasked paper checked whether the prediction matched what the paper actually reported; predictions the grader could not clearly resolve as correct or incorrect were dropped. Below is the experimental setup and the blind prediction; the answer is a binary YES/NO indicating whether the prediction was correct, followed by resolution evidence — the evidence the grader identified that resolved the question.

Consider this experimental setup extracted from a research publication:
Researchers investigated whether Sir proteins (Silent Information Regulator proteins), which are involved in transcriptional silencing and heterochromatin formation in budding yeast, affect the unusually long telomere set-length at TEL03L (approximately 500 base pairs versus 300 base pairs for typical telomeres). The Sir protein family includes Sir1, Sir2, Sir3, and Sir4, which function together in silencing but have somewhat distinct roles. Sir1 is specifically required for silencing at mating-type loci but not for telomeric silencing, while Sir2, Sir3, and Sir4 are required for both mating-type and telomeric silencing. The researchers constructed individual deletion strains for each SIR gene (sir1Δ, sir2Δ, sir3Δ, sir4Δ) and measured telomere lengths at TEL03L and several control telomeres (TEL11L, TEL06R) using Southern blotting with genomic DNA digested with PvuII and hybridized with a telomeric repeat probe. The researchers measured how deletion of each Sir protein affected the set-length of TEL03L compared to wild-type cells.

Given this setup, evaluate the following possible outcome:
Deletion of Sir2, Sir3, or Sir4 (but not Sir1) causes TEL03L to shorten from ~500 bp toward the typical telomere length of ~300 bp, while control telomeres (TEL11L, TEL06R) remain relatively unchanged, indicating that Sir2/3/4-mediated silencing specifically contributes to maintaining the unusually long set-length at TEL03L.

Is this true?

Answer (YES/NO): NO